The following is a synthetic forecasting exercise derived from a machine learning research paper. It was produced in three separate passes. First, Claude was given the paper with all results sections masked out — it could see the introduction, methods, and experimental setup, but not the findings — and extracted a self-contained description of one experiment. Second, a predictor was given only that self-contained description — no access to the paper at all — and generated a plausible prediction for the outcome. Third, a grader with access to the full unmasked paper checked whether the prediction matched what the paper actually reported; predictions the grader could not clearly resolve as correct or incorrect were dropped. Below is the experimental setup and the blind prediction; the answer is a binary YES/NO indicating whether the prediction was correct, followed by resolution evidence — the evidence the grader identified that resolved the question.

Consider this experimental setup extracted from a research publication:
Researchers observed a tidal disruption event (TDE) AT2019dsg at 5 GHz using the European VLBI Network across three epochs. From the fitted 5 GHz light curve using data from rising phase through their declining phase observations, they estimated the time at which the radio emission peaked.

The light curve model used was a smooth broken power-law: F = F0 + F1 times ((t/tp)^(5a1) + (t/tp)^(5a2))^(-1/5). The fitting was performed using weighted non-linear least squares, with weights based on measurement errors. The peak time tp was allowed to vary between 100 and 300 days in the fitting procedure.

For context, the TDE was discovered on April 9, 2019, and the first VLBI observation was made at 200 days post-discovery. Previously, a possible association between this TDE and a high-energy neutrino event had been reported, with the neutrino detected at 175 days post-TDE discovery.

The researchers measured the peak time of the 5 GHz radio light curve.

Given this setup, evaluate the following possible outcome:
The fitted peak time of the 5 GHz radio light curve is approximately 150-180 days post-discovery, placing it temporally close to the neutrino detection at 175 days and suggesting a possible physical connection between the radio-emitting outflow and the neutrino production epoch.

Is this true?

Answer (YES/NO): YES